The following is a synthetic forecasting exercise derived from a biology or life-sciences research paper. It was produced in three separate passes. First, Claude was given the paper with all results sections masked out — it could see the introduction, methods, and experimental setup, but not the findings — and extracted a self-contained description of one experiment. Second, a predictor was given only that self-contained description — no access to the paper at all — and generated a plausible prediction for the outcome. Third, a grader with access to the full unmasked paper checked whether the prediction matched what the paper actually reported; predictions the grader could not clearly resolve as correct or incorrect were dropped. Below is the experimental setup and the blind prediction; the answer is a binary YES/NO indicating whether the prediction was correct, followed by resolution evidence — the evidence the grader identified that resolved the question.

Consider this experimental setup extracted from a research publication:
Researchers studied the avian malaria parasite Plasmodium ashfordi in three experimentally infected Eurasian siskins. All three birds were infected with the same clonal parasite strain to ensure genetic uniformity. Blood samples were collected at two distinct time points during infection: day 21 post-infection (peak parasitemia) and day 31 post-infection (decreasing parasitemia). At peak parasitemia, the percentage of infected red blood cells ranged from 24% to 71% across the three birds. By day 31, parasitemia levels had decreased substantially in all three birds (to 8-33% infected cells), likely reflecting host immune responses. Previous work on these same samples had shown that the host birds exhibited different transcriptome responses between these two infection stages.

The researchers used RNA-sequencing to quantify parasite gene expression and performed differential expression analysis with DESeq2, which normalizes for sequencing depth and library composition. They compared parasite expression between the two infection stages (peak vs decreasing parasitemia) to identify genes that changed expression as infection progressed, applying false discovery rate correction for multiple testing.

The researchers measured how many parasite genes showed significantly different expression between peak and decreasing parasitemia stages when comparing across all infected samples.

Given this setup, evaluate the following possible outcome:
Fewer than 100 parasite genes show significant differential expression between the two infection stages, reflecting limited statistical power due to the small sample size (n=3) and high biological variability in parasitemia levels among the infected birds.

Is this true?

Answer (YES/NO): NO